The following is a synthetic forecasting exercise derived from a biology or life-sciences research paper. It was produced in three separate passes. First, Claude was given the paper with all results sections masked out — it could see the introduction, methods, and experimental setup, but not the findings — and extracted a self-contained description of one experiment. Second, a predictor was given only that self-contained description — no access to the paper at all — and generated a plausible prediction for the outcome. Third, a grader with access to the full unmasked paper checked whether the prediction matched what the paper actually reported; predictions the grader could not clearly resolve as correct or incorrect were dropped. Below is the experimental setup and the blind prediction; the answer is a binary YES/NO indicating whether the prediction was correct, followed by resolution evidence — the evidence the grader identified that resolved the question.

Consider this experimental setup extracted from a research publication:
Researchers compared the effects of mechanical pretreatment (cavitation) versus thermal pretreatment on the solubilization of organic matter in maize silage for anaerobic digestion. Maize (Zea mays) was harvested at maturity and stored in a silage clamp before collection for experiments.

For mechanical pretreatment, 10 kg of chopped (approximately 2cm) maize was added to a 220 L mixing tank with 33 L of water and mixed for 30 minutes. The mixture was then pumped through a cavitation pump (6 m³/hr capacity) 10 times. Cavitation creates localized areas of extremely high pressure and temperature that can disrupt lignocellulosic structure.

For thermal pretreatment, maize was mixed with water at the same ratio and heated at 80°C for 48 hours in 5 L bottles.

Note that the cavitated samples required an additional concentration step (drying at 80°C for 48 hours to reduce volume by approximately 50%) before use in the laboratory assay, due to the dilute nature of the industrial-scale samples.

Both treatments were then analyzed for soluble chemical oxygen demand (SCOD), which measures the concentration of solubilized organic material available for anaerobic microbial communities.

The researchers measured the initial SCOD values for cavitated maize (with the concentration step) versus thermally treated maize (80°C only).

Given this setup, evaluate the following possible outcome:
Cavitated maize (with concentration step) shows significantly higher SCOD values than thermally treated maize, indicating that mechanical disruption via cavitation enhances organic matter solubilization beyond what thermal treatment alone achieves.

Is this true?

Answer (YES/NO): NO